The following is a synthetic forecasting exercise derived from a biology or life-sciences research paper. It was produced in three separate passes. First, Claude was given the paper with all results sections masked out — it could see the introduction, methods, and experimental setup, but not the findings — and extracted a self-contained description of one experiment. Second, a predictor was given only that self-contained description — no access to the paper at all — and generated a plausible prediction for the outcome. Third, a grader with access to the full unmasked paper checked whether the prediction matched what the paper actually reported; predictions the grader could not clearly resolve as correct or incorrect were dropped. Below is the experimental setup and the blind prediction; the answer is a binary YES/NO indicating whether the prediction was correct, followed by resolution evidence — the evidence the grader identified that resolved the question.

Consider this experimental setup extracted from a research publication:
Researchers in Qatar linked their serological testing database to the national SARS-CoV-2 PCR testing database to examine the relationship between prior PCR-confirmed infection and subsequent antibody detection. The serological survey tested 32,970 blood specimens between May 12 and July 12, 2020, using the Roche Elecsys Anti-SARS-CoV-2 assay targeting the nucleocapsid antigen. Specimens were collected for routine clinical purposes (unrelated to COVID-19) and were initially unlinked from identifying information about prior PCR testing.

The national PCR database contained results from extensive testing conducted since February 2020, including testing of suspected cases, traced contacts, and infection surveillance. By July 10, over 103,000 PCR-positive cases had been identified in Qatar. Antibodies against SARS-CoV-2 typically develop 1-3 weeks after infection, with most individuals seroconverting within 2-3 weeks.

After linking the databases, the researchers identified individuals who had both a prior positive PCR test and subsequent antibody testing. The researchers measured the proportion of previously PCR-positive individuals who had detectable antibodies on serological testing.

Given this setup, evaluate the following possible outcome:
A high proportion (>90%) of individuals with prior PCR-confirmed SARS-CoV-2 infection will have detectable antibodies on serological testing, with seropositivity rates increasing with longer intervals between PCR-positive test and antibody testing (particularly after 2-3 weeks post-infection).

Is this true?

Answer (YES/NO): NO